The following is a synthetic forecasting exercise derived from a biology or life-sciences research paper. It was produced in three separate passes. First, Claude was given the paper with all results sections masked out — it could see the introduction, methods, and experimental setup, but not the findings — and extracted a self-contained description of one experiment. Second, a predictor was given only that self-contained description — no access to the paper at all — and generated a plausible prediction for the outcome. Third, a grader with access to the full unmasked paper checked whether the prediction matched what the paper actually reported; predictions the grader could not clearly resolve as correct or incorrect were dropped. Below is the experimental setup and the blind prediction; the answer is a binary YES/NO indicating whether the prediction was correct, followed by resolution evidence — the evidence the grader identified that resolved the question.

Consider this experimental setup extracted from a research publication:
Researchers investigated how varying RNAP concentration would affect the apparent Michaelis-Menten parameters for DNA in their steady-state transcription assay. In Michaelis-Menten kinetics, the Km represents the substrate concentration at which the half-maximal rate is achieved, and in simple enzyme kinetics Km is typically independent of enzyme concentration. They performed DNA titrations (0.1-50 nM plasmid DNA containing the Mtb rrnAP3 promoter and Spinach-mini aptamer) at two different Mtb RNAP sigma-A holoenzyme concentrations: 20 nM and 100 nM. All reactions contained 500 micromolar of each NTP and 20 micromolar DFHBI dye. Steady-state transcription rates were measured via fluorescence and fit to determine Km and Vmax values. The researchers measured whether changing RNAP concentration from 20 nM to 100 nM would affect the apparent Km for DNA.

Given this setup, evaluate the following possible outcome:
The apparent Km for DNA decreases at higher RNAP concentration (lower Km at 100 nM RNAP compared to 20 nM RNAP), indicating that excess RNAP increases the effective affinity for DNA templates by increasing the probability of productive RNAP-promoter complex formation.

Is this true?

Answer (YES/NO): NO